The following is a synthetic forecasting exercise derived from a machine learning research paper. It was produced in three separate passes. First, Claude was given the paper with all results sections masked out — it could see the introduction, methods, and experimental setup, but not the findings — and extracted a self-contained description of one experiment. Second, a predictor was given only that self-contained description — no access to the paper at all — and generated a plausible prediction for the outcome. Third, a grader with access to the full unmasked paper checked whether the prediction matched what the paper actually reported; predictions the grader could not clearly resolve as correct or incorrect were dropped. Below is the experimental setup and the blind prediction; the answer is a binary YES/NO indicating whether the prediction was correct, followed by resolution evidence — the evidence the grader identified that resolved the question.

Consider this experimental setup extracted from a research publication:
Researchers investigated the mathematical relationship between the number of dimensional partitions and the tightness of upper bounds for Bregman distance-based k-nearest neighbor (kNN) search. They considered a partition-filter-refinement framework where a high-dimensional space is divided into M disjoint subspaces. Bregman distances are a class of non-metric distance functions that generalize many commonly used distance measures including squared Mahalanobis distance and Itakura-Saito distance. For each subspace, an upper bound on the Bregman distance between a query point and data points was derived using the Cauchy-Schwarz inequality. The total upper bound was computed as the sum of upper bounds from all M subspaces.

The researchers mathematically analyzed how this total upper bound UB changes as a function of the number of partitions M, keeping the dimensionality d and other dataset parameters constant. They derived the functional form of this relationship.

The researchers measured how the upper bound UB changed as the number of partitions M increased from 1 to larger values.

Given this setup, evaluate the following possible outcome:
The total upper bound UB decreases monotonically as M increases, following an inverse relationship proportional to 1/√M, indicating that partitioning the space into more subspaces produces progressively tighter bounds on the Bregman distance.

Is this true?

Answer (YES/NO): NO